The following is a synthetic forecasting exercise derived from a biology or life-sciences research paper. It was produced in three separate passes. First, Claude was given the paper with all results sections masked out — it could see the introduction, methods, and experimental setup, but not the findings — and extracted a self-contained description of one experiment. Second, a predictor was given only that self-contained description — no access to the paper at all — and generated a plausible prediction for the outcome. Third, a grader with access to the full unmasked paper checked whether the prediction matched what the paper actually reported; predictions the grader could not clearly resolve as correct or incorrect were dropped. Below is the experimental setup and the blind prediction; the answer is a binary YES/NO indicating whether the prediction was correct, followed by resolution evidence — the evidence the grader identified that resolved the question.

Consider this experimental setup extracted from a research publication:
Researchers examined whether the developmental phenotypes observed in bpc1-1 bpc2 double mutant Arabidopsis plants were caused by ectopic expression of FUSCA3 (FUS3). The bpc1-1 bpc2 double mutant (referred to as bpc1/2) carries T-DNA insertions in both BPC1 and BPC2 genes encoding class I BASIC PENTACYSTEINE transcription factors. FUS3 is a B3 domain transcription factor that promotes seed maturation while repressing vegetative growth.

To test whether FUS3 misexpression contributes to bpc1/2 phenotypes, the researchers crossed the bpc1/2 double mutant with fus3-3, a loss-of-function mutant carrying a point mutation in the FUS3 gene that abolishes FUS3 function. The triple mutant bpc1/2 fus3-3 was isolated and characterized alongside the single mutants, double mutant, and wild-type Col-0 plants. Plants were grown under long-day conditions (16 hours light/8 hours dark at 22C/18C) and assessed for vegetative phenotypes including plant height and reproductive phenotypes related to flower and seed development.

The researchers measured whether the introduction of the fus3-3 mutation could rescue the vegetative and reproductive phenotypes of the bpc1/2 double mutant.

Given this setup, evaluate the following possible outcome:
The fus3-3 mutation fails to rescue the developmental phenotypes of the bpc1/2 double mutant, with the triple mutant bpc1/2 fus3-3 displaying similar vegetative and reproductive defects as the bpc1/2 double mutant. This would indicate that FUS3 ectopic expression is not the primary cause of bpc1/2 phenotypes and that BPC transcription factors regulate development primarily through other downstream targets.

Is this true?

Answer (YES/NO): NO